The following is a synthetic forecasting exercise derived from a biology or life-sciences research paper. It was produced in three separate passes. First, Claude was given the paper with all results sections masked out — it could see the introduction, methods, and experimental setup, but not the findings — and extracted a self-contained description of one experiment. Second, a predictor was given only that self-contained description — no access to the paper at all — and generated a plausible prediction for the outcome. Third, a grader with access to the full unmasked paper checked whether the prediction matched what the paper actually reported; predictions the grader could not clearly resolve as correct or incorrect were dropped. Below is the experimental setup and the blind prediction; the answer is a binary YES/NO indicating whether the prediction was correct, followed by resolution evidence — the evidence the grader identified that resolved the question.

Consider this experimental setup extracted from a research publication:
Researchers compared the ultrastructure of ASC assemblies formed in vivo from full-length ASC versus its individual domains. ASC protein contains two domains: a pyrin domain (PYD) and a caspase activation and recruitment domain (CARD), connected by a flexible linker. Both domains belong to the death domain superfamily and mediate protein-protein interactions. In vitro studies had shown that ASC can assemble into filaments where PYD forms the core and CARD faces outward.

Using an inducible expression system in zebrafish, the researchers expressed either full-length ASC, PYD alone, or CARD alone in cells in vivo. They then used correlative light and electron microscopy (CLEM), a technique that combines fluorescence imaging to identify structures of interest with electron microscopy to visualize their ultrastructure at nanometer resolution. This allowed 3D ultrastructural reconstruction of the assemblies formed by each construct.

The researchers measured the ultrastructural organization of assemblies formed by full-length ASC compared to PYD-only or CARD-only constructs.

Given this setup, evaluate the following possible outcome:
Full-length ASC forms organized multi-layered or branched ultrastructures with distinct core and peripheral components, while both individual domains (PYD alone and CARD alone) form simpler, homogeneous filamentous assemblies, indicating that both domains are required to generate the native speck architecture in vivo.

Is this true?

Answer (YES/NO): NO